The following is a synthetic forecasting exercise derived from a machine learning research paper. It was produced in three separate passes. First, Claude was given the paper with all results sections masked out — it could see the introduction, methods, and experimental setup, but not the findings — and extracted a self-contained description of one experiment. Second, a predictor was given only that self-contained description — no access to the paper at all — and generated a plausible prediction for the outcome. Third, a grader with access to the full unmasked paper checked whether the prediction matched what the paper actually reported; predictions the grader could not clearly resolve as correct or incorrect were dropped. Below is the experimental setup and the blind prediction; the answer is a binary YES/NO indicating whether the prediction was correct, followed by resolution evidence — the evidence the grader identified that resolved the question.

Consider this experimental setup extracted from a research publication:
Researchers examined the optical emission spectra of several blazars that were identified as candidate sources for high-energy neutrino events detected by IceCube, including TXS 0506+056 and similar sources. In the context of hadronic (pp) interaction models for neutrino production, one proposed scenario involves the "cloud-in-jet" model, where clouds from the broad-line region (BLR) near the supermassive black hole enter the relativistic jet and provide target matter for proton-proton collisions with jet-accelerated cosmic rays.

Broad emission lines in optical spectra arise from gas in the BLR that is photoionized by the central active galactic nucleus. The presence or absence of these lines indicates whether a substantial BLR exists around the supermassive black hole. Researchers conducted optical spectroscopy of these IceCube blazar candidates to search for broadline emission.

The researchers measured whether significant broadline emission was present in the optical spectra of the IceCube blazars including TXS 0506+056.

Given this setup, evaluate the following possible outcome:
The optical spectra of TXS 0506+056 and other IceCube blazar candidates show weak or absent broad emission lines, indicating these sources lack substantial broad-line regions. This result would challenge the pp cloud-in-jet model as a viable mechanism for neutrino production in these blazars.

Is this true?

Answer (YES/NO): YES